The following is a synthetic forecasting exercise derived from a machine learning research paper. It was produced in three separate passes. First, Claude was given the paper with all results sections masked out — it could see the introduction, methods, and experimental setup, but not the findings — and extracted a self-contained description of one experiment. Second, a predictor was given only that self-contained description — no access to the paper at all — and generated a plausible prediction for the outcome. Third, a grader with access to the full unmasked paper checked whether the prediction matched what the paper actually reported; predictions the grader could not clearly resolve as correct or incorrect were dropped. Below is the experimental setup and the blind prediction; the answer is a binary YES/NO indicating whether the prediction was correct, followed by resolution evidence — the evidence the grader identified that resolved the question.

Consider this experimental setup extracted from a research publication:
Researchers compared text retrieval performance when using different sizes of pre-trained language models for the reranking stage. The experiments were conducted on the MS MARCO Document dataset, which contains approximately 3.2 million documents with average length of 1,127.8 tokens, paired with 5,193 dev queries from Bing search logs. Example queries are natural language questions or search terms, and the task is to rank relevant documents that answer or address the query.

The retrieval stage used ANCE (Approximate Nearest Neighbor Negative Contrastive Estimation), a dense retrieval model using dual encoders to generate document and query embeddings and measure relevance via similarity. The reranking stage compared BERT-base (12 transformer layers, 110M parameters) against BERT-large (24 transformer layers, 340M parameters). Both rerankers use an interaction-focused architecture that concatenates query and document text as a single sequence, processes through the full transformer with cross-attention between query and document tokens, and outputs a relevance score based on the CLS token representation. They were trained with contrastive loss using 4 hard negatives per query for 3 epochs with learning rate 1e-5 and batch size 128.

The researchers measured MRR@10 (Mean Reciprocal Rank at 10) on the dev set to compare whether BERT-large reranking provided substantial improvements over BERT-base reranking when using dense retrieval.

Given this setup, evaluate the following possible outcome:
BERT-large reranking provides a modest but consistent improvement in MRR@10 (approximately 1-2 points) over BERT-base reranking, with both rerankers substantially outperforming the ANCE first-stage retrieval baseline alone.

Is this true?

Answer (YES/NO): NO